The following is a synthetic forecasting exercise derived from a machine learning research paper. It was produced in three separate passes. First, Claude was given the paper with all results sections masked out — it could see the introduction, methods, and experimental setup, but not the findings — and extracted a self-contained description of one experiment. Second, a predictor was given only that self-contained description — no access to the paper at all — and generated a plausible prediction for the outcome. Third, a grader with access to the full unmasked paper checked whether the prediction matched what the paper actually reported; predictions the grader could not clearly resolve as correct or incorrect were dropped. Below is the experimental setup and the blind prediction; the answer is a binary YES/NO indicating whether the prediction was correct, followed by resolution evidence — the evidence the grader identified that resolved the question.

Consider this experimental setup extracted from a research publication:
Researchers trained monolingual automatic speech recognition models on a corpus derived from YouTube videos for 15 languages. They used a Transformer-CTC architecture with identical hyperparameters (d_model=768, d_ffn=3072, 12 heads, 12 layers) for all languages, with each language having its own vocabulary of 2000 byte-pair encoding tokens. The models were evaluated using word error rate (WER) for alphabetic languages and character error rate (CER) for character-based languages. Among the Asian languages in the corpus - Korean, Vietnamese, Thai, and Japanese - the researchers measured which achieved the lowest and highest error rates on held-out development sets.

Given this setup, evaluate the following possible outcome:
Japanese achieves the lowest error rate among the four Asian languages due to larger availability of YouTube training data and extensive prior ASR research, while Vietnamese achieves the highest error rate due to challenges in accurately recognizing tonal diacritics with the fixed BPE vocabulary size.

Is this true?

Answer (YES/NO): NO